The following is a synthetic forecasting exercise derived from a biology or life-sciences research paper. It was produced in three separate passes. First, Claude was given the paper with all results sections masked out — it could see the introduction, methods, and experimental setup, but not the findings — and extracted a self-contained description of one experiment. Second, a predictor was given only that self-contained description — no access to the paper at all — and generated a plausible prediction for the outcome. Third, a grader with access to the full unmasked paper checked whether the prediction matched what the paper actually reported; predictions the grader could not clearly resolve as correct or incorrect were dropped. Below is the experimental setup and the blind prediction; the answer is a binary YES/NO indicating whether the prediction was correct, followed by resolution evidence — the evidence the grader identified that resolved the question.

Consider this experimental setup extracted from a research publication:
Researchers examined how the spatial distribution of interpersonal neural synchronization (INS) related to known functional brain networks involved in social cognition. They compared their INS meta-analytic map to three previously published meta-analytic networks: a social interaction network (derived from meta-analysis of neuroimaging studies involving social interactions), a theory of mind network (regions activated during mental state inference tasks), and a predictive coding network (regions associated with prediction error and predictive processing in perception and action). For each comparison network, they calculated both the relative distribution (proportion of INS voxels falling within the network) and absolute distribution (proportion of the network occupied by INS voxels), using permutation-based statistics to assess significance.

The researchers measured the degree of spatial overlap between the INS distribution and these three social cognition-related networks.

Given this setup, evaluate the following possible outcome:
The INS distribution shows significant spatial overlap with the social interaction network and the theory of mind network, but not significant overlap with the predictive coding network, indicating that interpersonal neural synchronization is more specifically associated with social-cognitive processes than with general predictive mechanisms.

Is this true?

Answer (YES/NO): NO